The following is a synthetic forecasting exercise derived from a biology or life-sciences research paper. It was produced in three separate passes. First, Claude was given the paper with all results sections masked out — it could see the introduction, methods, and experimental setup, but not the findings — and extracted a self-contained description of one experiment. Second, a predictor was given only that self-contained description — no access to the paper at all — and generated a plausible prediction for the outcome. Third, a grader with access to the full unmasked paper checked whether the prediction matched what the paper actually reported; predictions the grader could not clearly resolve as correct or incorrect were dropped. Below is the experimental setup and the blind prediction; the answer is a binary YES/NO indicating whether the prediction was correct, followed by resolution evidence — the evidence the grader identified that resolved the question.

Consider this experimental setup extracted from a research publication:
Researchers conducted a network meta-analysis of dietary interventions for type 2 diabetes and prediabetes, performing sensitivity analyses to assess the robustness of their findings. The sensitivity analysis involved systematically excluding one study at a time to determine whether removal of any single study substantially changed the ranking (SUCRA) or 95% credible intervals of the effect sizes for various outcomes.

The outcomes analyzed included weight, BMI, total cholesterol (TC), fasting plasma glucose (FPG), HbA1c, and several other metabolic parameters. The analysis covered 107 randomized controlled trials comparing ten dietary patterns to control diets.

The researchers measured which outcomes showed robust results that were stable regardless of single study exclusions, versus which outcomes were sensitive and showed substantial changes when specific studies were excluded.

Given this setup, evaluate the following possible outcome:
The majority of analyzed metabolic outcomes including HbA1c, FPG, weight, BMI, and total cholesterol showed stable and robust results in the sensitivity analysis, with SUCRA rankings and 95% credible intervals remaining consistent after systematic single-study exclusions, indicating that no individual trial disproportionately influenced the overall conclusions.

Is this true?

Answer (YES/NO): NO